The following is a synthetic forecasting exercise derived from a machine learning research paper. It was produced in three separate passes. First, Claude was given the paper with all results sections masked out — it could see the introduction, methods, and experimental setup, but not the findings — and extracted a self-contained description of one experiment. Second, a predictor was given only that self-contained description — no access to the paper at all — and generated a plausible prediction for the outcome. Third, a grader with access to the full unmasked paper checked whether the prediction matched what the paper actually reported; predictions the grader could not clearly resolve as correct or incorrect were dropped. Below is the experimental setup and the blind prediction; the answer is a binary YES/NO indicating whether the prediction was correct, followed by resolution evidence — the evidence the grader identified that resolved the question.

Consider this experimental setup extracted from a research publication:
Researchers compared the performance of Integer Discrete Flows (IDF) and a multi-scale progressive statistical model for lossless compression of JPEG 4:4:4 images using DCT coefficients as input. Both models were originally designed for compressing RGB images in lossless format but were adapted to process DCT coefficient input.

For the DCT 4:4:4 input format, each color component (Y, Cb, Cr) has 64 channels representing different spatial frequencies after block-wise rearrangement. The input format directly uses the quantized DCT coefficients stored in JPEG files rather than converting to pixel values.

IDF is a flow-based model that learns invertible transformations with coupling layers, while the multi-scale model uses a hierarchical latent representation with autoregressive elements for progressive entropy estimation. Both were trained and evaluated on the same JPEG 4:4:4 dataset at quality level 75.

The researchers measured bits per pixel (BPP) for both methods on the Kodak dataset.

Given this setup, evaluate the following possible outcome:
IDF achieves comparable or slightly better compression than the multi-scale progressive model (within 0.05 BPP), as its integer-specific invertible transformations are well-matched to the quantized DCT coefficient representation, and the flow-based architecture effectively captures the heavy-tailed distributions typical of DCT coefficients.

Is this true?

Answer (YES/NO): NO